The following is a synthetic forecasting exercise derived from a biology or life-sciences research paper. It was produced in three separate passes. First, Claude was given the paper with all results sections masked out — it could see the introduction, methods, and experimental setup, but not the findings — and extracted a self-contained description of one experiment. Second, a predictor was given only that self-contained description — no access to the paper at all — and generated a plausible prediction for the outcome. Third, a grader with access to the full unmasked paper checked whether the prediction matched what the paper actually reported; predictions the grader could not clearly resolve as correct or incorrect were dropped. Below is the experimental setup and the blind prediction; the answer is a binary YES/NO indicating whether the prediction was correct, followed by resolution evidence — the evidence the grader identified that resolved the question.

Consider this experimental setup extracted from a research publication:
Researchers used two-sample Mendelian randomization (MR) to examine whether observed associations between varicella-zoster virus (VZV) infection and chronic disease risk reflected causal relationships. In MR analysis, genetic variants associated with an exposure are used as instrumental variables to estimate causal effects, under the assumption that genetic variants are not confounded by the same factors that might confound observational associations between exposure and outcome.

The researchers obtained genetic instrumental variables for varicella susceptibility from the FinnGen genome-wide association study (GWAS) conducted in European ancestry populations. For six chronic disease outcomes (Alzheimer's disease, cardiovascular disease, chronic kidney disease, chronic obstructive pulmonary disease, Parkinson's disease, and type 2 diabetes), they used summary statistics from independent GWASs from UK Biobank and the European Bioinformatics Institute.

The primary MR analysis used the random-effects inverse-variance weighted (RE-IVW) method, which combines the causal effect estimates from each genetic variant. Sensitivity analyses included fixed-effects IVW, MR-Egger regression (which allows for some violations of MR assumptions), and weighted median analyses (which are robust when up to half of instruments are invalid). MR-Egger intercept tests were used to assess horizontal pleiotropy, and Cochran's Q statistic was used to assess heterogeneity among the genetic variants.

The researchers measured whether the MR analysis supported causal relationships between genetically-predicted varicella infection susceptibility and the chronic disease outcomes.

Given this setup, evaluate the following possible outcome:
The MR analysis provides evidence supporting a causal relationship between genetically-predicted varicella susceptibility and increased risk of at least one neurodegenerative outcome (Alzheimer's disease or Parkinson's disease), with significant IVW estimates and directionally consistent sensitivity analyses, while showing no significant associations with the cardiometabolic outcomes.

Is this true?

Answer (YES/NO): NO